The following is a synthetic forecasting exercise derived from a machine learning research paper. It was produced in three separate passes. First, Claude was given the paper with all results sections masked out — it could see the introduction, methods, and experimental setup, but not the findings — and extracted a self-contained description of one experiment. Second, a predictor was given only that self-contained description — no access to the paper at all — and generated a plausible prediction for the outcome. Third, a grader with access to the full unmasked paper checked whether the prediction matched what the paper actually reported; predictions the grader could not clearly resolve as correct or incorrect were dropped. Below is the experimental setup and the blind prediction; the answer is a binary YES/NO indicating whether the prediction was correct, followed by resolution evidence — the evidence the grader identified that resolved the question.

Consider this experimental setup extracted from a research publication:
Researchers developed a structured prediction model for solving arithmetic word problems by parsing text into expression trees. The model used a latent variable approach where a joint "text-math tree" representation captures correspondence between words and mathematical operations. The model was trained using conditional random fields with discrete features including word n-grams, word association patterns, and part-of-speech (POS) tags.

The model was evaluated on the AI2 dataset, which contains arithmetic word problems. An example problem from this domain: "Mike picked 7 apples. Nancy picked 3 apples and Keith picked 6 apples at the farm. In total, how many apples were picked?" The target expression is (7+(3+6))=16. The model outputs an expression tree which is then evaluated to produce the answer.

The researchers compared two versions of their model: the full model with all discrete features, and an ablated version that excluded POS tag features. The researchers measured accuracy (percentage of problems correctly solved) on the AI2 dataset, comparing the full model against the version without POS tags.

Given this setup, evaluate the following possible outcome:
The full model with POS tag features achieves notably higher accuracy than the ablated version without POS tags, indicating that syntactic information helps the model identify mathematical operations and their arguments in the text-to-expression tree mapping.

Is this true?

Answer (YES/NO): NO